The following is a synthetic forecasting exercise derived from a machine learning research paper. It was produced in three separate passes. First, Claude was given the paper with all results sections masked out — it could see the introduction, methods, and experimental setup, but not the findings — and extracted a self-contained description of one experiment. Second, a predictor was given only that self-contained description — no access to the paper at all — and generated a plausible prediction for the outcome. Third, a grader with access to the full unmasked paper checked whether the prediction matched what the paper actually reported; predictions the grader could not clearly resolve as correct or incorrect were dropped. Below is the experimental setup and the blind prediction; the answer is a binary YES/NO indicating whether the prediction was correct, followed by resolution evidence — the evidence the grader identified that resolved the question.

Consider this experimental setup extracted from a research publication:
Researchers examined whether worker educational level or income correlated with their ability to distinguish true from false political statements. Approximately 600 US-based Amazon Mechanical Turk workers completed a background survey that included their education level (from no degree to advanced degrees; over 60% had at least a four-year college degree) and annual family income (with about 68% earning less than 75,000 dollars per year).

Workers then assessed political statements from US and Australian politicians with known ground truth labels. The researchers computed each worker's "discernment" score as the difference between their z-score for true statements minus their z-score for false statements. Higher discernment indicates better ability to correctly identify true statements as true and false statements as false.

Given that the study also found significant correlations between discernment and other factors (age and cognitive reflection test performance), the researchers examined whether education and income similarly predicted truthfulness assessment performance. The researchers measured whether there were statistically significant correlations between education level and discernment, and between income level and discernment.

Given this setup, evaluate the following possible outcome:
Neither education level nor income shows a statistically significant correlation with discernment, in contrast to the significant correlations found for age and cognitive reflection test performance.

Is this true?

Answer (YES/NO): YES